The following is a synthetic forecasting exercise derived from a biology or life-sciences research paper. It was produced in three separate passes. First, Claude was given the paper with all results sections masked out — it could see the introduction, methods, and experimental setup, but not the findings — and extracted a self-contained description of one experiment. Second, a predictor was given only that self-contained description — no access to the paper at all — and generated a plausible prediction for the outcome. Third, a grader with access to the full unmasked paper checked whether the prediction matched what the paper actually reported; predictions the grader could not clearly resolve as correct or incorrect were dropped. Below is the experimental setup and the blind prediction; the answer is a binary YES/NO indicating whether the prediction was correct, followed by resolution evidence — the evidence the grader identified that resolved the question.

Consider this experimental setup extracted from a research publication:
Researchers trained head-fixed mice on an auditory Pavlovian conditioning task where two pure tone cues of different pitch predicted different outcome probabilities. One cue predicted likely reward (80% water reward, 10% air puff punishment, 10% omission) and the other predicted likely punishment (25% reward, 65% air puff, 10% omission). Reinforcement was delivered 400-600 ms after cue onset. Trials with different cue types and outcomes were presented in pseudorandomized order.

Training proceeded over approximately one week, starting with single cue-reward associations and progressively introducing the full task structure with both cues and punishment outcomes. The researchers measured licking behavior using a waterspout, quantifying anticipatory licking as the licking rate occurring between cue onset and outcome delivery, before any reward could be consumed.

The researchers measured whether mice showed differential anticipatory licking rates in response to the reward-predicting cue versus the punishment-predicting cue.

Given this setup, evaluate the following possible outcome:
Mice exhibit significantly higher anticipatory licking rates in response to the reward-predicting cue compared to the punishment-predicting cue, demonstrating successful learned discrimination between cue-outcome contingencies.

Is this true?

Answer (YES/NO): YES